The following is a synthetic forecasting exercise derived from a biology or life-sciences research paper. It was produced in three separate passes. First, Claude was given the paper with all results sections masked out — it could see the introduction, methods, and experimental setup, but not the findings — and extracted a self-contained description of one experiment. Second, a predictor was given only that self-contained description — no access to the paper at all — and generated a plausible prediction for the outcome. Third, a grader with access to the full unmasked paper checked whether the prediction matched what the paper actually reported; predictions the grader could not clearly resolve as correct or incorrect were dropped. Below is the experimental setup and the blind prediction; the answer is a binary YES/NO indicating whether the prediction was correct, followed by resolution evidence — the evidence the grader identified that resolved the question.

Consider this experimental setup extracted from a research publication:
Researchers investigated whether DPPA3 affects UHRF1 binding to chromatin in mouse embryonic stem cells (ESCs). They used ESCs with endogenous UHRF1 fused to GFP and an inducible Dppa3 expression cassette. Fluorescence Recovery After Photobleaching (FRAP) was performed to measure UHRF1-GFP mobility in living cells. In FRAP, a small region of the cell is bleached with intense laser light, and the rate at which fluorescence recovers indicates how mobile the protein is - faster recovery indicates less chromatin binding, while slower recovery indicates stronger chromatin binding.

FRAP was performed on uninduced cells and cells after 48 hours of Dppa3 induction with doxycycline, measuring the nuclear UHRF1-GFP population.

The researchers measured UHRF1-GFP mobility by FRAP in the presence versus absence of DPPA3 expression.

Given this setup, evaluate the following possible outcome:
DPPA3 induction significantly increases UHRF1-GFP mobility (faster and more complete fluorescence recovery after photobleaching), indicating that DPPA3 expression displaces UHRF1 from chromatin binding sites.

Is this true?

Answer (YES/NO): YES